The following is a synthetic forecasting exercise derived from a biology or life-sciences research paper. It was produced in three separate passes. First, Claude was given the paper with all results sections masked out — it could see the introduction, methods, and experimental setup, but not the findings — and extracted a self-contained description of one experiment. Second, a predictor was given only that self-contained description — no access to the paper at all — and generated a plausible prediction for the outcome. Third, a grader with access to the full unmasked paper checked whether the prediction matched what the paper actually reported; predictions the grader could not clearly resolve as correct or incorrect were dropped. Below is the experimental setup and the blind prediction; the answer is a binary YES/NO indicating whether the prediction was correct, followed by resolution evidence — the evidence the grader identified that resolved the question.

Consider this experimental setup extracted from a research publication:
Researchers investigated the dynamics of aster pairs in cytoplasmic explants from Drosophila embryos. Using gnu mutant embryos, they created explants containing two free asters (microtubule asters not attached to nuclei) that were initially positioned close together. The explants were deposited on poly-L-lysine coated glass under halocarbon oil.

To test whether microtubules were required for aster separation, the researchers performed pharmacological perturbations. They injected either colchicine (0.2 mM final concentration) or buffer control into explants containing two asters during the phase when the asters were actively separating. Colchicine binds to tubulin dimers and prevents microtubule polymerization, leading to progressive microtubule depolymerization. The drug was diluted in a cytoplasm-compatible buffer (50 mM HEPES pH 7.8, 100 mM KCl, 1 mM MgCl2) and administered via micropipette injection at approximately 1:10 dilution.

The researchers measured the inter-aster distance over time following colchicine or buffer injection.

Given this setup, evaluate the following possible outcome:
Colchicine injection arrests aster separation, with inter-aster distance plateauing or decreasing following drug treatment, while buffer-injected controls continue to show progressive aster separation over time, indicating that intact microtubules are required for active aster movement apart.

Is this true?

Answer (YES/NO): YES